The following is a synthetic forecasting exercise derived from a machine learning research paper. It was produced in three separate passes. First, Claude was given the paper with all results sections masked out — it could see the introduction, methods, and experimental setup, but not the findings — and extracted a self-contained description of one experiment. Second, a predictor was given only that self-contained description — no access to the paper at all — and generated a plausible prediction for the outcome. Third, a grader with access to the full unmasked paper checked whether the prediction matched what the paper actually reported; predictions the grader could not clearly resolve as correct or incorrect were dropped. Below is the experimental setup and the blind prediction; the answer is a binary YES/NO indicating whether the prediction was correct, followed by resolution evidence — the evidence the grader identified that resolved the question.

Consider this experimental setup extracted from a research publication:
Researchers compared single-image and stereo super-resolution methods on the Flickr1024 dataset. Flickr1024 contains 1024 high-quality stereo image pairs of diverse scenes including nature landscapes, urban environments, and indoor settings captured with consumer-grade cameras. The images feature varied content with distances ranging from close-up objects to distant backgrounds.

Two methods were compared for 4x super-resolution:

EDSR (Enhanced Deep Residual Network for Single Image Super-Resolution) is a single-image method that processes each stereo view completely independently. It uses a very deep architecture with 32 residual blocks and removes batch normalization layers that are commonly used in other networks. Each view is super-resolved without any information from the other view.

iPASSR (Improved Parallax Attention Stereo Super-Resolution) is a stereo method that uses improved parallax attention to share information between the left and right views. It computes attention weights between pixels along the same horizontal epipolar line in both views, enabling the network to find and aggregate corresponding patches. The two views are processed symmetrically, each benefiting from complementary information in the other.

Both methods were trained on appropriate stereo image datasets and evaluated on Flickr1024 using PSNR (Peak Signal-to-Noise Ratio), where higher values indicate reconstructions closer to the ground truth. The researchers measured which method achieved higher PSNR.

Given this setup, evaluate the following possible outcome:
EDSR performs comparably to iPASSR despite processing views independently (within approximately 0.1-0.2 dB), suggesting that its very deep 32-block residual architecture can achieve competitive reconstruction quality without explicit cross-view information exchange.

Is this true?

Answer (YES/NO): YES